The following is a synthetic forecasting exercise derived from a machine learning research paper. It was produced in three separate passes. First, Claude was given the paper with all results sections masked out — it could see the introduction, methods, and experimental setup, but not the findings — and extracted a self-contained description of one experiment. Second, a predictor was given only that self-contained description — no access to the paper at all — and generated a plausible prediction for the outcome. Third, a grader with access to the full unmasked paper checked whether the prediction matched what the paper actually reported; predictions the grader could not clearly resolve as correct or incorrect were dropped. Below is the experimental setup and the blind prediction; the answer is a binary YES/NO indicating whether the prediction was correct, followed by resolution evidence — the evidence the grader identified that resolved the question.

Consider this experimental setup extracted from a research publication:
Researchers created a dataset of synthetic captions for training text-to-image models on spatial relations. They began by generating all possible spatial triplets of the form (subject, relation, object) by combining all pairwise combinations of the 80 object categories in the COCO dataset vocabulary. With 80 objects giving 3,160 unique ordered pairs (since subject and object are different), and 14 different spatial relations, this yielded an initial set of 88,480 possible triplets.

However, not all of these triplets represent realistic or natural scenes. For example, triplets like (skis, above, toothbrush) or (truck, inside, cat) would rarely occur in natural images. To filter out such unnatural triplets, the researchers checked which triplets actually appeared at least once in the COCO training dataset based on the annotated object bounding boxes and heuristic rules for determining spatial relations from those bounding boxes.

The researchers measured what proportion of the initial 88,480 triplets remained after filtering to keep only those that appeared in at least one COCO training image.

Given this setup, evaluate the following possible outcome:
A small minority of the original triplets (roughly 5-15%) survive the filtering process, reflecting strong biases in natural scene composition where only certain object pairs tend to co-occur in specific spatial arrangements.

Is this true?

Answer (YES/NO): NO